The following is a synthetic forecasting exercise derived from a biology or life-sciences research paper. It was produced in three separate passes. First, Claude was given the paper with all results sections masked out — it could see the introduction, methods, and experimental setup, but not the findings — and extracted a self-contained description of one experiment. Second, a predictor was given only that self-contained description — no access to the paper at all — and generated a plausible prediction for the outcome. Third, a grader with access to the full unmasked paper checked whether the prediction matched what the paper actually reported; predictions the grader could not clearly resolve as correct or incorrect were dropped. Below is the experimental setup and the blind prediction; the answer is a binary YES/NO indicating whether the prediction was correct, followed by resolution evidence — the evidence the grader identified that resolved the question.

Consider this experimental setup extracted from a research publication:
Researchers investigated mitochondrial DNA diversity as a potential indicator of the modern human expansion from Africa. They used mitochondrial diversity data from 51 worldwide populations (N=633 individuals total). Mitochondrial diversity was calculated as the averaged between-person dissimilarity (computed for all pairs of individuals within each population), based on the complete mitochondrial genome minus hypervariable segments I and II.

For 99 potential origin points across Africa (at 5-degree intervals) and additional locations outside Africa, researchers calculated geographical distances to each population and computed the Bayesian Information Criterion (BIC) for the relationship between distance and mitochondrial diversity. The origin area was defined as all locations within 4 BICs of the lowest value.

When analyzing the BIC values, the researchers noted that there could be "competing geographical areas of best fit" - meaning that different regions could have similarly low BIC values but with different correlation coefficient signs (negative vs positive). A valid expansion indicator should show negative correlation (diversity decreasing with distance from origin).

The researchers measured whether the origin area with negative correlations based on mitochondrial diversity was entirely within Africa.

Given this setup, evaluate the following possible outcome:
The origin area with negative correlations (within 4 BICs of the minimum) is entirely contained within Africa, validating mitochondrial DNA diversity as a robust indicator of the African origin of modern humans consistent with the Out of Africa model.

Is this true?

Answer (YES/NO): YES